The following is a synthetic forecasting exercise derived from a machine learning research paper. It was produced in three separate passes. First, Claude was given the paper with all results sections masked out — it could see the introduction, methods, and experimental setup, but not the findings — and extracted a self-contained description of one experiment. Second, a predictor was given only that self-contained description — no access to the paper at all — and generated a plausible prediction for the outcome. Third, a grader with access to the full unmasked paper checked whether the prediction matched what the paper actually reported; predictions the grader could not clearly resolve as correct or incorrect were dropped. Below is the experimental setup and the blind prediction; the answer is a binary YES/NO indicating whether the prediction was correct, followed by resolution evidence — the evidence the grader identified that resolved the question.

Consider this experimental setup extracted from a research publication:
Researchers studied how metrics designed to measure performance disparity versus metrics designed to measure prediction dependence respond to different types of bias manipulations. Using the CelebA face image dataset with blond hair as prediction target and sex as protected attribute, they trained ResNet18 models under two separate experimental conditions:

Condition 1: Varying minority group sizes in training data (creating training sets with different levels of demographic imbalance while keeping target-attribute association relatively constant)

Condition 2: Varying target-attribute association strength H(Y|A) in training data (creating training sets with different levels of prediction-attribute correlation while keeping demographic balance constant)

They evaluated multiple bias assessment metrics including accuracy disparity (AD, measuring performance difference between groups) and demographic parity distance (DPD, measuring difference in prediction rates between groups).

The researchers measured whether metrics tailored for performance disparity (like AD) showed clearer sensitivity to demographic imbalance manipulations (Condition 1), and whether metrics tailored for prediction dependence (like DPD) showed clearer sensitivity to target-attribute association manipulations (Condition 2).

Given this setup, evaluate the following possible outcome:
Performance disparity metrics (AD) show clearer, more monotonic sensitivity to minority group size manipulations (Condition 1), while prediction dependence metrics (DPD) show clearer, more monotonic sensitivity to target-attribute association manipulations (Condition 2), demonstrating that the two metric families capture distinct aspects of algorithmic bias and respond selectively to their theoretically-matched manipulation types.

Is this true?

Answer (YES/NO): YES